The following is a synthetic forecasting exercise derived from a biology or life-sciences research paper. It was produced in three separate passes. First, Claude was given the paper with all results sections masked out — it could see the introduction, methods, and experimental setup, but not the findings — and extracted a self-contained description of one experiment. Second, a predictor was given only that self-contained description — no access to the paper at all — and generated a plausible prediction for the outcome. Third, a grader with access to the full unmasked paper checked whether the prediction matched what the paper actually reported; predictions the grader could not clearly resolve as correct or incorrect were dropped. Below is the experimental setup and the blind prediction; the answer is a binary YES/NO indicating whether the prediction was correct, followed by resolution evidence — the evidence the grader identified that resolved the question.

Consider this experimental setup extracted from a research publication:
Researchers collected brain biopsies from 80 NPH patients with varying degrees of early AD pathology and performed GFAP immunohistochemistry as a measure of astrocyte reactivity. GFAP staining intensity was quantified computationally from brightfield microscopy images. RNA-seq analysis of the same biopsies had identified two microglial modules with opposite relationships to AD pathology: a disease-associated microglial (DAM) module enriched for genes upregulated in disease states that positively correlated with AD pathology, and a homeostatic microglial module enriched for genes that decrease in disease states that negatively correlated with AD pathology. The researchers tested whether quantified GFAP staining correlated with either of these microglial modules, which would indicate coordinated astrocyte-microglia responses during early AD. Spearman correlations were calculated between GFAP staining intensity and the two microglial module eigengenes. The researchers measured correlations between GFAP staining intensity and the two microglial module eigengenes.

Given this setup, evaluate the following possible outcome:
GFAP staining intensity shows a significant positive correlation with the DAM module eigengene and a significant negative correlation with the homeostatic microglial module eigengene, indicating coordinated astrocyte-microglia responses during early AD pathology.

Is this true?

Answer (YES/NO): NO